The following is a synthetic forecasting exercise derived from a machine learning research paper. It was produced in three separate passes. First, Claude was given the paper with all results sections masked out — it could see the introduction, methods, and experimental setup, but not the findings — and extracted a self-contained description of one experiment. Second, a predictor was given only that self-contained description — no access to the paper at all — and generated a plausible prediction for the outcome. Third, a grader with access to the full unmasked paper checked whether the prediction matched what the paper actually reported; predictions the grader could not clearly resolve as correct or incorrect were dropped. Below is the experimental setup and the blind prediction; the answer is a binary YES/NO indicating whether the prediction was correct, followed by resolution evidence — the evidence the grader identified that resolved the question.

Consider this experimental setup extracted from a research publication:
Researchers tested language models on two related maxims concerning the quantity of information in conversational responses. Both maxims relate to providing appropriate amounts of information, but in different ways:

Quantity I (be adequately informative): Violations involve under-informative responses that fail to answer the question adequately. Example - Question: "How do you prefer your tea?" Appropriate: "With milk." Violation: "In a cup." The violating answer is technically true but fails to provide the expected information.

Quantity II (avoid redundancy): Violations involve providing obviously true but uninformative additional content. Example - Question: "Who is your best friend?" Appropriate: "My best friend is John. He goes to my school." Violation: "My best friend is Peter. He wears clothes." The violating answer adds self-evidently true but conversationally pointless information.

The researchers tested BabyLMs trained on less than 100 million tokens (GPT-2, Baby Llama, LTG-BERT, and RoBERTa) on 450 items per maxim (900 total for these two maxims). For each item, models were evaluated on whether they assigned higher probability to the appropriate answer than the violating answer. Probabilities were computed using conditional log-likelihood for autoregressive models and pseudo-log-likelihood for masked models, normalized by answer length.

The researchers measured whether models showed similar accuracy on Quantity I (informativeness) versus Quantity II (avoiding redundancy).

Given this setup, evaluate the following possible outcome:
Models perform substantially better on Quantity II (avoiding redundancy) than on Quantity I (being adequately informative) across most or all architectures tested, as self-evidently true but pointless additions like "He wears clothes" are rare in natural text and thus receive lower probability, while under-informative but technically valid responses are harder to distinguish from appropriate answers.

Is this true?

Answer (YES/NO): NO